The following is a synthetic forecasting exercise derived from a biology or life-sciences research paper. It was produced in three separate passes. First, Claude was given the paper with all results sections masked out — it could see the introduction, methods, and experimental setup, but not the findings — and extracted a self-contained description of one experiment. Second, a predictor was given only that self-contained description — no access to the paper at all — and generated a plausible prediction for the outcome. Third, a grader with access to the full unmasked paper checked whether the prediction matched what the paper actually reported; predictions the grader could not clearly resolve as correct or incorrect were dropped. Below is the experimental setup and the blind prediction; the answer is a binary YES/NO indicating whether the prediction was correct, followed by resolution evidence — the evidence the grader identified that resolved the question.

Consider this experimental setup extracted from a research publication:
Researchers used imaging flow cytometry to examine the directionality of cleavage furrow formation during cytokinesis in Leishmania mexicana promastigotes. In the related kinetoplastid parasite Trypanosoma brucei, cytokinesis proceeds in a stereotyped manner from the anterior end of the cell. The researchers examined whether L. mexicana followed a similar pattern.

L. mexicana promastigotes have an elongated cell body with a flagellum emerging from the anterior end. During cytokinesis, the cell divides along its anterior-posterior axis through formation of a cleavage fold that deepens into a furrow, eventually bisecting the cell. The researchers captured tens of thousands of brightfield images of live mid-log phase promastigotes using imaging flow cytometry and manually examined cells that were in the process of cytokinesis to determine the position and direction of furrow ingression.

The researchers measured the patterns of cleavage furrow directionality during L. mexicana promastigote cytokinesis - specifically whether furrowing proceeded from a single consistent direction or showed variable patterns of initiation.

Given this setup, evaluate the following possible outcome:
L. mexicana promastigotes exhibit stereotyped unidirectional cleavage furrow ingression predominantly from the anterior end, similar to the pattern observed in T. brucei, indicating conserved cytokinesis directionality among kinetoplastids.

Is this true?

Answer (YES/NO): NO